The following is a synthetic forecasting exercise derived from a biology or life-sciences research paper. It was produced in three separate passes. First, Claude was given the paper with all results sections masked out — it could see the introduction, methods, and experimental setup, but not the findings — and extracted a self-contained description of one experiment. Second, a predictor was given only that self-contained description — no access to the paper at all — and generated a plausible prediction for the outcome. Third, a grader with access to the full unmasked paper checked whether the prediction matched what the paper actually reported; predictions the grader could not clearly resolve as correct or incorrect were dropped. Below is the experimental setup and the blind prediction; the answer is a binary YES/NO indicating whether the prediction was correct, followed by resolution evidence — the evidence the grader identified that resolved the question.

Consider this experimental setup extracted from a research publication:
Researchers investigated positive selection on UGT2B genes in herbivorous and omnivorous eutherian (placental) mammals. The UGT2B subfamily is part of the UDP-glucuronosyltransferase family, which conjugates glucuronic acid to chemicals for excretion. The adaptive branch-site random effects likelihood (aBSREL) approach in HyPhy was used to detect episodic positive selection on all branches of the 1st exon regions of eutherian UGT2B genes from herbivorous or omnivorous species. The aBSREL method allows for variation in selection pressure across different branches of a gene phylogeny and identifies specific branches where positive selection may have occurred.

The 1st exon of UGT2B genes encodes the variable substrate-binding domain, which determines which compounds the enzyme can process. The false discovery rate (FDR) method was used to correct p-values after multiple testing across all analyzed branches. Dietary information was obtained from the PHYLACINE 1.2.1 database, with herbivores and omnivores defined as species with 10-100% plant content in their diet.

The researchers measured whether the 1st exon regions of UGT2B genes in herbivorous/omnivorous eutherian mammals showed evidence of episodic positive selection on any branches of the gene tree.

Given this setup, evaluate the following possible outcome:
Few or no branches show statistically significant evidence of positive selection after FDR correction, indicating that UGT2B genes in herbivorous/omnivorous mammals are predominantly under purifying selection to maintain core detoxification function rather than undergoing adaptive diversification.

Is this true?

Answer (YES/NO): NO